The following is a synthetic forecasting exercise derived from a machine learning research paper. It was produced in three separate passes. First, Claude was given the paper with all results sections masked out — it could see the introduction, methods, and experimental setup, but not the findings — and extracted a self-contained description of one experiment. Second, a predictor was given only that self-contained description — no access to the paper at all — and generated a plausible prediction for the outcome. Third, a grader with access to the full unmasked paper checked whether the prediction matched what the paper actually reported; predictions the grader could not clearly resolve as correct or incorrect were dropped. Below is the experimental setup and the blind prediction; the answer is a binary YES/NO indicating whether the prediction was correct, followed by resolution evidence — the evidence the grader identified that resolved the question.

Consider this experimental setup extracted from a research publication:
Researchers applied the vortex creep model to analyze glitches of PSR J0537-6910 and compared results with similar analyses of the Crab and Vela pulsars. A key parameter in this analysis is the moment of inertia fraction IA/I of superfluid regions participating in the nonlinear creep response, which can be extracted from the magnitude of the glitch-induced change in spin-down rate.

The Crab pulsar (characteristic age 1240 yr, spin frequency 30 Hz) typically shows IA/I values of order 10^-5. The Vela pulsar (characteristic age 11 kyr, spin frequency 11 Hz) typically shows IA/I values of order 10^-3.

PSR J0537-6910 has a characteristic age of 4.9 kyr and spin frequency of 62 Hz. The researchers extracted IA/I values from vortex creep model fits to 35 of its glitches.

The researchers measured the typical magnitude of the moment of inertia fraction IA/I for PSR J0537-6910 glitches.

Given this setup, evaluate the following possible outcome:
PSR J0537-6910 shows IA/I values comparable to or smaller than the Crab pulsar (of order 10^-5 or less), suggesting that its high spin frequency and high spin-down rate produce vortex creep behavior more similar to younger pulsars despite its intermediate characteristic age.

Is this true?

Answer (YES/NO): NO